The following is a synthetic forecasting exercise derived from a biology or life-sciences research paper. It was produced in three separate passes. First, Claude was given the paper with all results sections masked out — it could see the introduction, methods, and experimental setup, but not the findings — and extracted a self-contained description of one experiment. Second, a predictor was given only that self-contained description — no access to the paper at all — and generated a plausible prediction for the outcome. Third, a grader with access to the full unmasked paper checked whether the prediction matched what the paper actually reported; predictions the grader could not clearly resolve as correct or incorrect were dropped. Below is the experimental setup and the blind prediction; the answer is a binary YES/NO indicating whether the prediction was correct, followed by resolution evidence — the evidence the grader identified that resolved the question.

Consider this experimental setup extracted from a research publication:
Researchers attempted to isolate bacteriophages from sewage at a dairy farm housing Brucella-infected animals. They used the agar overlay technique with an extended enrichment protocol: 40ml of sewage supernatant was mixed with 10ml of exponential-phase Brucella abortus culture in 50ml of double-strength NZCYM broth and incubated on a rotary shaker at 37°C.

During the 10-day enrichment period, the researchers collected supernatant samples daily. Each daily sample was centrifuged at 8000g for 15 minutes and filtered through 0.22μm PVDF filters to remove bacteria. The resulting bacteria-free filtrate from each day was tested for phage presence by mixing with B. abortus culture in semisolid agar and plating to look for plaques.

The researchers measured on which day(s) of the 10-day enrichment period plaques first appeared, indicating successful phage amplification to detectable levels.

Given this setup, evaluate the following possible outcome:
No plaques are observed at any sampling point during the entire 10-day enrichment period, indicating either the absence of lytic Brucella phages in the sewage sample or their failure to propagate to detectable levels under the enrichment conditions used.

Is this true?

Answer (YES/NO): NO